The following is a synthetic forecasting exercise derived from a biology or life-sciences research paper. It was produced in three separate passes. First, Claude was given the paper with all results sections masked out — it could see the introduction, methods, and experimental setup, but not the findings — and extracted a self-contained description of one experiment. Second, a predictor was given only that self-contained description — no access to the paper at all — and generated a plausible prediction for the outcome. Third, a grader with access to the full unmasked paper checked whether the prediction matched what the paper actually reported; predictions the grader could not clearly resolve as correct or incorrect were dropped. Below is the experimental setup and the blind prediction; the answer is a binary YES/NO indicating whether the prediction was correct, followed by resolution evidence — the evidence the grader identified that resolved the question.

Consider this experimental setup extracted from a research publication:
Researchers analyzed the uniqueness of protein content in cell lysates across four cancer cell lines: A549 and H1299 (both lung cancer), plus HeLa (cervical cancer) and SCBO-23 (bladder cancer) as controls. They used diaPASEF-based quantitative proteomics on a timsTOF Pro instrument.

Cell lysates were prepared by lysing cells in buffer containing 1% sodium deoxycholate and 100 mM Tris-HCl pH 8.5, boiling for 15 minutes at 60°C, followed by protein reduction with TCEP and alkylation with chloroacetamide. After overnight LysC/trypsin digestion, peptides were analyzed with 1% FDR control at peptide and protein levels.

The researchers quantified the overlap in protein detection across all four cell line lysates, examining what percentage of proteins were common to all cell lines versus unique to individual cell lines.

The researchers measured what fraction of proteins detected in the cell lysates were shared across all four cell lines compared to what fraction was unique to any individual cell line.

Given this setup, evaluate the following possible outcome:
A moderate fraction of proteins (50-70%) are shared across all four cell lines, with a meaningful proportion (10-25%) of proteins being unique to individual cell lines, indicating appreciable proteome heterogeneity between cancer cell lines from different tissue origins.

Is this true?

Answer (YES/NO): NO